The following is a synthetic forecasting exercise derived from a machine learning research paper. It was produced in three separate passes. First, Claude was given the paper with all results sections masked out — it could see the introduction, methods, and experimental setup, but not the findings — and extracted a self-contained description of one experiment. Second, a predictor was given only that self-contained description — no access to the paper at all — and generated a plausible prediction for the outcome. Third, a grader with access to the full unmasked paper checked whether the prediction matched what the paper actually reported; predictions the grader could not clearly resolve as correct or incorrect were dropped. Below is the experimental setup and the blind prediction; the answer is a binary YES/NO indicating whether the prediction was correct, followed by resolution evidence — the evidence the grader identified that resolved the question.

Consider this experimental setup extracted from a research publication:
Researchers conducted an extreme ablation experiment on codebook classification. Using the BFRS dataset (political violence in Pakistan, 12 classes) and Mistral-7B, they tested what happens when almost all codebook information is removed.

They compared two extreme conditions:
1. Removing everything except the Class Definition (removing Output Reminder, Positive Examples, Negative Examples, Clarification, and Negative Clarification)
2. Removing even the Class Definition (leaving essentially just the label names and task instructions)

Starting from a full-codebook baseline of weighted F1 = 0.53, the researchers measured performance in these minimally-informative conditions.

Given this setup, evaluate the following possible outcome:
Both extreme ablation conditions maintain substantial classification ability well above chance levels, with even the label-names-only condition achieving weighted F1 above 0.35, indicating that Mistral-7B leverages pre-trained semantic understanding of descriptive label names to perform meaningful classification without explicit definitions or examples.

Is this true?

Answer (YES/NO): NO